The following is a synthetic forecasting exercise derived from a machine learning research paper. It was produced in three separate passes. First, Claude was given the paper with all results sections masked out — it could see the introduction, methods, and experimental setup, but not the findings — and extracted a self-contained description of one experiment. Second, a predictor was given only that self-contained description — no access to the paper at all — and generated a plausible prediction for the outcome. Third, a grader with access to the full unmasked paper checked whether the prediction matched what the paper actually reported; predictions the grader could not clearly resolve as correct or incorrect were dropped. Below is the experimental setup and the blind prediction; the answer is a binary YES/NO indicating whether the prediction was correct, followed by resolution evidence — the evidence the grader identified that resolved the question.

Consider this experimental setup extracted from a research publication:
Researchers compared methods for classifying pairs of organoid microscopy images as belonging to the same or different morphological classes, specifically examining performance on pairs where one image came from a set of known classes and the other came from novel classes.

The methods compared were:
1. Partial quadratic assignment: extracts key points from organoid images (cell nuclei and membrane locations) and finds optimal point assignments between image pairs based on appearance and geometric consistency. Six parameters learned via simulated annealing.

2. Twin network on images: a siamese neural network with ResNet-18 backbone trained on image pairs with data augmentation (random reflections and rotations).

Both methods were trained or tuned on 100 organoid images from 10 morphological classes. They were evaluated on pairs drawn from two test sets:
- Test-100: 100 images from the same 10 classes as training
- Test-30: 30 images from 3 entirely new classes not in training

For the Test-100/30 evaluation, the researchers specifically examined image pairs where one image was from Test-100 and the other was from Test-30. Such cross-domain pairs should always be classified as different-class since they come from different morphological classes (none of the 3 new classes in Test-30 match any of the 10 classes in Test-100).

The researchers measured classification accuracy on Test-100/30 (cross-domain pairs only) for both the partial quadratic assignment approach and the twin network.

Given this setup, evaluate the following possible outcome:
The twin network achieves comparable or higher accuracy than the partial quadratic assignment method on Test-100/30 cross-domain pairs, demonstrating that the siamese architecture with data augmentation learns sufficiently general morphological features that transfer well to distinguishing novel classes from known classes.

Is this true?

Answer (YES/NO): NO